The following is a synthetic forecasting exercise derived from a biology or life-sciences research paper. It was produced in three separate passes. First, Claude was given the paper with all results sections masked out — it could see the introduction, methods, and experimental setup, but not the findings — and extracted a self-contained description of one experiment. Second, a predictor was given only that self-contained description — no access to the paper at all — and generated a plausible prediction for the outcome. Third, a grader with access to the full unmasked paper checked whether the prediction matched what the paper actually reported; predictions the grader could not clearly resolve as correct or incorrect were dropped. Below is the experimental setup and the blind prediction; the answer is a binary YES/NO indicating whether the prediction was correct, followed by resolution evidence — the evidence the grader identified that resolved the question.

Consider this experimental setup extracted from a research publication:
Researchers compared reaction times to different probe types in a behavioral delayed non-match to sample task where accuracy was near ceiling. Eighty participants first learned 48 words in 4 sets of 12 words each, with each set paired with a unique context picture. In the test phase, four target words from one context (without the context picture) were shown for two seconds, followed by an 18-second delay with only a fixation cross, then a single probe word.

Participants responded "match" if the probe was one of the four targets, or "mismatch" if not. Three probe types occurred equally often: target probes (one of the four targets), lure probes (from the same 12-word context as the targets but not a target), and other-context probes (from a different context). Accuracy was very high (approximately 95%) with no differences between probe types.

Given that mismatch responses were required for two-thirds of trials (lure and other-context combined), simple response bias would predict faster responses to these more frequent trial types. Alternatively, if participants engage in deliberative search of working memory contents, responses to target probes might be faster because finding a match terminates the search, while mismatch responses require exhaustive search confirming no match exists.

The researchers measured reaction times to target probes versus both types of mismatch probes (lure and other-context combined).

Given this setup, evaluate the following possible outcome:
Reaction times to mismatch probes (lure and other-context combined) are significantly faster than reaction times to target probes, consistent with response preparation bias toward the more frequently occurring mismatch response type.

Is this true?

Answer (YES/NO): NO